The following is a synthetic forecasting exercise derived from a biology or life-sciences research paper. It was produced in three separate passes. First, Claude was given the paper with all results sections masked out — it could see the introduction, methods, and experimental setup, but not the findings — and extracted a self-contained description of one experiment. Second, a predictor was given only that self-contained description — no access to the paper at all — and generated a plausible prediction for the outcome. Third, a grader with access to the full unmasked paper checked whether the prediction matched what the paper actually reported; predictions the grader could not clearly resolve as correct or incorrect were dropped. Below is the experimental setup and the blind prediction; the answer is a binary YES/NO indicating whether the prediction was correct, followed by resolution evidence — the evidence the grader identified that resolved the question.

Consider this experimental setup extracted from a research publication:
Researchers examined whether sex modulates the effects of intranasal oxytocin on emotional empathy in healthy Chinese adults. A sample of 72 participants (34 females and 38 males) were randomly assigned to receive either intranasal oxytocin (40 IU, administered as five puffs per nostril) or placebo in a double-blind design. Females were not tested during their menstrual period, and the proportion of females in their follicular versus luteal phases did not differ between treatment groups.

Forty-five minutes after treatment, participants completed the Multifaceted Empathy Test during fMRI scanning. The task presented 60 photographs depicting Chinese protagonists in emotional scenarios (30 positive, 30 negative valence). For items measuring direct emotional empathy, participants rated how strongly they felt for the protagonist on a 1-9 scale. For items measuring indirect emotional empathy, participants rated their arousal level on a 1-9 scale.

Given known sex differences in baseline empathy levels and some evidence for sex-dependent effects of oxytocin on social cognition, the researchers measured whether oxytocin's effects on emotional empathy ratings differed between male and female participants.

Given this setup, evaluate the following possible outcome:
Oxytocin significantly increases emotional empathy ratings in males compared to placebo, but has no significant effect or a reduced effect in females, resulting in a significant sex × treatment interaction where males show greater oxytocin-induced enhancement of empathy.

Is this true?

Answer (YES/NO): NO